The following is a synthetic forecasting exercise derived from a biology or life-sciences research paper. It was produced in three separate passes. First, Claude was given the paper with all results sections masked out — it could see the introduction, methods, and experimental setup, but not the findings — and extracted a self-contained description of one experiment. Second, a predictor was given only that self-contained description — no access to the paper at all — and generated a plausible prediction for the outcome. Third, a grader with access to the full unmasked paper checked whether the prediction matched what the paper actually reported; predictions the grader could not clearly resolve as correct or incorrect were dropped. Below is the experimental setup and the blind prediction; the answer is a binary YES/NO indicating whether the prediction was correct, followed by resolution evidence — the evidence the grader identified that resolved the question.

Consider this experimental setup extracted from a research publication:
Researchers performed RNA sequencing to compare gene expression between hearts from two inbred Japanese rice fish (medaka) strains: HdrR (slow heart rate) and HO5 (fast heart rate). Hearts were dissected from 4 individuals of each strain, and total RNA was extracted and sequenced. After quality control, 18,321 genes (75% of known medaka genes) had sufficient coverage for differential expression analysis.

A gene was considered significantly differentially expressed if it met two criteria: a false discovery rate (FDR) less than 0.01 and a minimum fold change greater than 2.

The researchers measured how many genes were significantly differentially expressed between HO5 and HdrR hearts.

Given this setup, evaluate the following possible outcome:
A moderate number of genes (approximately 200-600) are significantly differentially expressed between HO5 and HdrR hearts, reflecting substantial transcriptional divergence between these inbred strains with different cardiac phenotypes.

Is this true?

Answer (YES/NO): NO